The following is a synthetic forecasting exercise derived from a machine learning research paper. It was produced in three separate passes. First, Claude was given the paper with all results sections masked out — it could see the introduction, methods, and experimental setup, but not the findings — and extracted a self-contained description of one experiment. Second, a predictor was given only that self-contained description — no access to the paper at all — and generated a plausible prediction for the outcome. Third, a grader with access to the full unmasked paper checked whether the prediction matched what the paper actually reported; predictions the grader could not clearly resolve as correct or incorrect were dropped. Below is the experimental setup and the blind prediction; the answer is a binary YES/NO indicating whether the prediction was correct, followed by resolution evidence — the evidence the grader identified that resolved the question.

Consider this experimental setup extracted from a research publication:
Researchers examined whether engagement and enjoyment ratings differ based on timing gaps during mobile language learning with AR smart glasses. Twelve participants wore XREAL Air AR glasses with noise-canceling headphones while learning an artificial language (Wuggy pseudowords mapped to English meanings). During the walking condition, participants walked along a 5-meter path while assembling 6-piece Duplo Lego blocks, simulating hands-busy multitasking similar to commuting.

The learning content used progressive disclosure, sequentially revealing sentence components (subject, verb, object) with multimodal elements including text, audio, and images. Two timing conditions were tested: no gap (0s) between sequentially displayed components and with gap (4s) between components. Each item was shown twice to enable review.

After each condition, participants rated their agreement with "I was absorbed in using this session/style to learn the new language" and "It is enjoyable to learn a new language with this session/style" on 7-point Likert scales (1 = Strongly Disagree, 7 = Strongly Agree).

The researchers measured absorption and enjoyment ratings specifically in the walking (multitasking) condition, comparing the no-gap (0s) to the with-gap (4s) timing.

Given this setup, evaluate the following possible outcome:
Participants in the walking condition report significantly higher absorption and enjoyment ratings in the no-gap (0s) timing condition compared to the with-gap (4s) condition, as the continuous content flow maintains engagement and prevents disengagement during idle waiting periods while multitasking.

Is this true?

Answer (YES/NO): NO